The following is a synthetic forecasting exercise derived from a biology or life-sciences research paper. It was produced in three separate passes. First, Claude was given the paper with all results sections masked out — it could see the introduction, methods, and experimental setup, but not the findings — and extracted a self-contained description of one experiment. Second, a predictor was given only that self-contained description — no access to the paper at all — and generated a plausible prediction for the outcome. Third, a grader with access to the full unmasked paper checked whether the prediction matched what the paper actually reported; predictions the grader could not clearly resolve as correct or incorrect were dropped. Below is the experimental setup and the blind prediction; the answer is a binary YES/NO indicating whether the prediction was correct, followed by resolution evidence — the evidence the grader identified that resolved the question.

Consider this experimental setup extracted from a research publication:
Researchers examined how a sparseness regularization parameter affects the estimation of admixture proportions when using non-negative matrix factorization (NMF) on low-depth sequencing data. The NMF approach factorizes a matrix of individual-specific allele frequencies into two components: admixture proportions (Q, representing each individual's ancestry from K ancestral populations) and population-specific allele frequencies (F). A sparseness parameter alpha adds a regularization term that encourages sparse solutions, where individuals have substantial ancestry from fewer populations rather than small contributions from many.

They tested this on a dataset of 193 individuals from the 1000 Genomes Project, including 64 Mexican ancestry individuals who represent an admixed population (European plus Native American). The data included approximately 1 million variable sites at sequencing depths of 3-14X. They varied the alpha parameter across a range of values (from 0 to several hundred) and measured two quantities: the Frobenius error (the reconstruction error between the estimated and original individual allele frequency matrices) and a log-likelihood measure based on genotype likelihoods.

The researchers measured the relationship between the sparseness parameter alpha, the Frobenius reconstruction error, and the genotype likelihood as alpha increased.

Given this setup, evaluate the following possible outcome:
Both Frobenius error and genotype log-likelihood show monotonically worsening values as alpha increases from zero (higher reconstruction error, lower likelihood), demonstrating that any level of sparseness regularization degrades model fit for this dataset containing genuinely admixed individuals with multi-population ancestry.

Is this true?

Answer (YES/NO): NO